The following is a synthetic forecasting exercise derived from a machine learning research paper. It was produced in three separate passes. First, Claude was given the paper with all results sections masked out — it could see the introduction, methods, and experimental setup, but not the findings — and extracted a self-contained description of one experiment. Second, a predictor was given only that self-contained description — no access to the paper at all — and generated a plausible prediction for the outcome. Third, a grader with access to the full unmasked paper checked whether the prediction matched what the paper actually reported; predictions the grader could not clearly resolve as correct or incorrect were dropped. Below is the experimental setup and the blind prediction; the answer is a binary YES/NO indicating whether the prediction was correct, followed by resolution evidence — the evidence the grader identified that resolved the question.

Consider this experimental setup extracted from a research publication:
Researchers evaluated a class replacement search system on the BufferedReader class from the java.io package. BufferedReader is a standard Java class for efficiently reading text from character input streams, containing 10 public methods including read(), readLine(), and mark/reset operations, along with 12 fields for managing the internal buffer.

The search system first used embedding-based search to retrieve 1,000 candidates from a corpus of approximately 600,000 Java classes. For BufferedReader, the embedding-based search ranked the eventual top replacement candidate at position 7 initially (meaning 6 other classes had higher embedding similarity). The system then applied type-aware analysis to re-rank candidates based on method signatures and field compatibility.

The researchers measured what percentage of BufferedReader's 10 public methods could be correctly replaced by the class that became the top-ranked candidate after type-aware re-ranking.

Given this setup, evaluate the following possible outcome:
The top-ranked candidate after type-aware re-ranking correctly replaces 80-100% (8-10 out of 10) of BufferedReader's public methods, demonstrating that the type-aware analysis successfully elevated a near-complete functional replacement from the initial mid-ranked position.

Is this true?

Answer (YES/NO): YES